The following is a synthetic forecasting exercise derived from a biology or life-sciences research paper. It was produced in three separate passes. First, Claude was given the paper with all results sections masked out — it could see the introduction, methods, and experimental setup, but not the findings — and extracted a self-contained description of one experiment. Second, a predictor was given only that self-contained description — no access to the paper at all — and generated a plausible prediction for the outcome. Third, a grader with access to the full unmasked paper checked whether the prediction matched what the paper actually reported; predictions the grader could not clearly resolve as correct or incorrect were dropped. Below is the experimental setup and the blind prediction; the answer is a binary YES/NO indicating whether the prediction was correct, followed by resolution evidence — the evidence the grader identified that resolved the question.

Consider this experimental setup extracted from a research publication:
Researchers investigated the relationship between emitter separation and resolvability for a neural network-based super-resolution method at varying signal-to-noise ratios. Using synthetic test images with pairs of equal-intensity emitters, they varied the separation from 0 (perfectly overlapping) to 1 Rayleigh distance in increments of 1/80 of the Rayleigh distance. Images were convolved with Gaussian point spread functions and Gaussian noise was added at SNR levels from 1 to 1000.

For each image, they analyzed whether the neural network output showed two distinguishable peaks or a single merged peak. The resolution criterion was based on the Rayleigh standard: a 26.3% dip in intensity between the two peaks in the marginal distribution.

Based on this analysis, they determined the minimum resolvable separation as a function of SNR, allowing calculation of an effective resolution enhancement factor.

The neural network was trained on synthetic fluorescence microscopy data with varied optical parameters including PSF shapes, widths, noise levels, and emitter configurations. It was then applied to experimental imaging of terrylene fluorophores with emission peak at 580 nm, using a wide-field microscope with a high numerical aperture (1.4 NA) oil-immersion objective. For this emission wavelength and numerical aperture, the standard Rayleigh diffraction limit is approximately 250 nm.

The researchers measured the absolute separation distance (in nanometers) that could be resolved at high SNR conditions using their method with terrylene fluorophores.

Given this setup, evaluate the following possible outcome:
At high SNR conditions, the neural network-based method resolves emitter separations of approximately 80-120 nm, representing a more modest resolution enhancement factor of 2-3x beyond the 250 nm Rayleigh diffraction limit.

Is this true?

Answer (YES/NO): NO